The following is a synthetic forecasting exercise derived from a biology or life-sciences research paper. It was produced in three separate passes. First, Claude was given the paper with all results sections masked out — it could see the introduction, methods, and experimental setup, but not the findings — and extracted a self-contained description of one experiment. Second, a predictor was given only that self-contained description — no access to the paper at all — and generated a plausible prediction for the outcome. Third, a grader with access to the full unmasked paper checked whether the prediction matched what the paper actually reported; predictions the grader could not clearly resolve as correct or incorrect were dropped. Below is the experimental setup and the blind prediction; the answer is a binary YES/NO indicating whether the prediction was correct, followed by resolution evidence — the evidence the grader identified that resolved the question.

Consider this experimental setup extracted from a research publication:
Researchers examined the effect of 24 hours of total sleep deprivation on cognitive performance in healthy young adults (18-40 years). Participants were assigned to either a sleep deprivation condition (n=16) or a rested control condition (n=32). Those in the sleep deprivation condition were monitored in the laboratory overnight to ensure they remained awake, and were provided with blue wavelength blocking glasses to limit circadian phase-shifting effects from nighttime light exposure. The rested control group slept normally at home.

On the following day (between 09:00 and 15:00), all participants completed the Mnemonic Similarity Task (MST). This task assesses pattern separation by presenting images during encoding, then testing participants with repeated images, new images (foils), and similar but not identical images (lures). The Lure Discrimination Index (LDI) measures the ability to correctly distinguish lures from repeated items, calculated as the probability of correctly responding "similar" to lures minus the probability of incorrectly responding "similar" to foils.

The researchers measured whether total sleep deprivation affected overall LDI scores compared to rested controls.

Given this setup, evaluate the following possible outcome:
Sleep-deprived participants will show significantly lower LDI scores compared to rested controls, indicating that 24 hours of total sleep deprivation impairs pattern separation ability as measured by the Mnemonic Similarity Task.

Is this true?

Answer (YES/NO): NO